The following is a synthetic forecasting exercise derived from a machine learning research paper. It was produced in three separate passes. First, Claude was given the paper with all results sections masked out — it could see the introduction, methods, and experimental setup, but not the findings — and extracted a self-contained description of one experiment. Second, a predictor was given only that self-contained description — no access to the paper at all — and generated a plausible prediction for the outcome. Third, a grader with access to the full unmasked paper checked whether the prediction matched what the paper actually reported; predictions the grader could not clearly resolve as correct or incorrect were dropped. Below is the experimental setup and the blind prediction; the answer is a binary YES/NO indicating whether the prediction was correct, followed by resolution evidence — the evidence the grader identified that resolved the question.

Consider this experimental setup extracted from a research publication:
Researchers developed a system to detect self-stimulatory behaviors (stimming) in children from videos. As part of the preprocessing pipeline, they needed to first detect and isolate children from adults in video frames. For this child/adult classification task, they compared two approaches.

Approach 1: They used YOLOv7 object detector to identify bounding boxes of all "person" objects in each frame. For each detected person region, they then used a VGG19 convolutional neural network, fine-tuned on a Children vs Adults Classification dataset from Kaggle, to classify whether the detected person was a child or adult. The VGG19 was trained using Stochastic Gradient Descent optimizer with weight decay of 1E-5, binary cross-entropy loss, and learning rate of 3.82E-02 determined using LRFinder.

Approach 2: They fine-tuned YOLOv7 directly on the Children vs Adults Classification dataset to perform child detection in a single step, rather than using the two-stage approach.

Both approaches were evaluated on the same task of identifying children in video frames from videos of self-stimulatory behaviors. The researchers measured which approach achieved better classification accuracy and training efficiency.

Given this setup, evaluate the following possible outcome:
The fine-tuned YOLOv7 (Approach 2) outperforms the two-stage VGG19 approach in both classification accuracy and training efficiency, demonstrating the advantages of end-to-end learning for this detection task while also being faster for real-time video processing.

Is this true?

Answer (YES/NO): NO